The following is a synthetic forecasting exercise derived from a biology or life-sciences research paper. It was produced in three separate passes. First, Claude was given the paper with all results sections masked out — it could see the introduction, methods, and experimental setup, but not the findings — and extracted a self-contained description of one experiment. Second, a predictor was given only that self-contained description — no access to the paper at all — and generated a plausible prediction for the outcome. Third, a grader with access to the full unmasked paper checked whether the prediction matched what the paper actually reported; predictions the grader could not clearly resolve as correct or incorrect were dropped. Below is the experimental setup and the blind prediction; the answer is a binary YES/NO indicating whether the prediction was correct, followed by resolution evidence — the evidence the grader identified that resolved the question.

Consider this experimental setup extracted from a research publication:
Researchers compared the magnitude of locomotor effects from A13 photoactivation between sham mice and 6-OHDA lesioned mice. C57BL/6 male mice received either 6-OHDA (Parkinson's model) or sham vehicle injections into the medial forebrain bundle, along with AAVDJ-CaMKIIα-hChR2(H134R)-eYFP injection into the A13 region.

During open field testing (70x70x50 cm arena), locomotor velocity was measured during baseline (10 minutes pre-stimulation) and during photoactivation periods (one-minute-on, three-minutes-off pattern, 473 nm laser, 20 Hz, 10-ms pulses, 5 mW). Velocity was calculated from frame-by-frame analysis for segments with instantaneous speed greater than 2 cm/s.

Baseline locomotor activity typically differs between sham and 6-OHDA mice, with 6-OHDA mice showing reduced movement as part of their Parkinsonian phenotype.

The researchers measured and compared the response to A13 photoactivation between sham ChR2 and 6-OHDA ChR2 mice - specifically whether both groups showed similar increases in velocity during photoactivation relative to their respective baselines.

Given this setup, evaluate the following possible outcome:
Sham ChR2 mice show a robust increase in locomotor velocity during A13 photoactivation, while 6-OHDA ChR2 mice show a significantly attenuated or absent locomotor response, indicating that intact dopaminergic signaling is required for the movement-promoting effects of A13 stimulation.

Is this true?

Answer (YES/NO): NO